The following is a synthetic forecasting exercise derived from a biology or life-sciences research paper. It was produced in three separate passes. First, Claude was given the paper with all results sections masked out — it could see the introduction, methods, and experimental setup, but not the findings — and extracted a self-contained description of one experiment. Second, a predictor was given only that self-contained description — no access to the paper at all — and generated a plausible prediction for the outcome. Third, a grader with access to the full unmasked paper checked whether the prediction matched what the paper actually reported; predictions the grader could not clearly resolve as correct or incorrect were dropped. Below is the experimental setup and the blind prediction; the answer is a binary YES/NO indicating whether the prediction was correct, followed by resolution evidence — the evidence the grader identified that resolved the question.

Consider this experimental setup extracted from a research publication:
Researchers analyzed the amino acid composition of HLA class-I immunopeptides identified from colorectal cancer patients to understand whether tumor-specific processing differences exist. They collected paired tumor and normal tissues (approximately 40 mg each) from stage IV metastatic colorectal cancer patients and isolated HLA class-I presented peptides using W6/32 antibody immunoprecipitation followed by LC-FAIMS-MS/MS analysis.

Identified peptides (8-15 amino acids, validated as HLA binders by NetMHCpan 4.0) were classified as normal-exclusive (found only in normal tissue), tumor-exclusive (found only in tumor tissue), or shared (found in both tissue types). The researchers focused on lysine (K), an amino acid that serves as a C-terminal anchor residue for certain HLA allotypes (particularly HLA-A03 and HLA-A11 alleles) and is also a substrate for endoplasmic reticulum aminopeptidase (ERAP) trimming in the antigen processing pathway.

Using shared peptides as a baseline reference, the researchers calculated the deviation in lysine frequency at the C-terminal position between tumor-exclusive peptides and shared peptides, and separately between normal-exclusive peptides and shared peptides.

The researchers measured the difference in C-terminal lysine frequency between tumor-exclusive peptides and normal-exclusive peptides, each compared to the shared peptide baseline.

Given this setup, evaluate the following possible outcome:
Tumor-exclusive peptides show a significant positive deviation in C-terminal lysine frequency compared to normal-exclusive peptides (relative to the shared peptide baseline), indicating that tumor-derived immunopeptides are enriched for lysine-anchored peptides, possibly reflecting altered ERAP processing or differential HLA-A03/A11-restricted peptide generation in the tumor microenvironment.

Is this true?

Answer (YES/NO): NO